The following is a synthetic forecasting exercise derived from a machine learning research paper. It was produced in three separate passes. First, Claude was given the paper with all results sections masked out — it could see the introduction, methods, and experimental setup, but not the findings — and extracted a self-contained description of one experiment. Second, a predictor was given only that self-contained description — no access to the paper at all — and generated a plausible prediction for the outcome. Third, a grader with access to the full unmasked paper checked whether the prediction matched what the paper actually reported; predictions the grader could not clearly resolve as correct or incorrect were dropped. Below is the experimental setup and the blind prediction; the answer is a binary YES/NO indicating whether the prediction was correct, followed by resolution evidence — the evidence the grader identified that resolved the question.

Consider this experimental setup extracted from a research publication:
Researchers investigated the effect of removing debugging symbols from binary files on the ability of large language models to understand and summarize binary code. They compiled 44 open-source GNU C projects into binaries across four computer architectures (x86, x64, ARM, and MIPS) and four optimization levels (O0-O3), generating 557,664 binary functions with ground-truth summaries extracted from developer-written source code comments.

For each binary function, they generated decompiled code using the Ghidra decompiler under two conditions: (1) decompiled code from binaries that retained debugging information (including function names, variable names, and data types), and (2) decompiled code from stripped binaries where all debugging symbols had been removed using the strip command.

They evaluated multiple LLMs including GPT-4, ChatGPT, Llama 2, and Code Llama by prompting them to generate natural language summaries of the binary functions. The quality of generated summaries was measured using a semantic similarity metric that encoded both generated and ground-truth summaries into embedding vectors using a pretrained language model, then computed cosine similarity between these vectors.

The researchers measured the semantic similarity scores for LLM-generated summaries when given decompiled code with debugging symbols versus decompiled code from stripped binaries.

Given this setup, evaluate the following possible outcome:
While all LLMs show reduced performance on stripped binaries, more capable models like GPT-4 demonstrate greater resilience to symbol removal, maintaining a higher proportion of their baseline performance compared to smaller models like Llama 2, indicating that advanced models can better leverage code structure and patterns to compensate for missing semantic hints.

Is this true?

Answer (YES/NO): NO